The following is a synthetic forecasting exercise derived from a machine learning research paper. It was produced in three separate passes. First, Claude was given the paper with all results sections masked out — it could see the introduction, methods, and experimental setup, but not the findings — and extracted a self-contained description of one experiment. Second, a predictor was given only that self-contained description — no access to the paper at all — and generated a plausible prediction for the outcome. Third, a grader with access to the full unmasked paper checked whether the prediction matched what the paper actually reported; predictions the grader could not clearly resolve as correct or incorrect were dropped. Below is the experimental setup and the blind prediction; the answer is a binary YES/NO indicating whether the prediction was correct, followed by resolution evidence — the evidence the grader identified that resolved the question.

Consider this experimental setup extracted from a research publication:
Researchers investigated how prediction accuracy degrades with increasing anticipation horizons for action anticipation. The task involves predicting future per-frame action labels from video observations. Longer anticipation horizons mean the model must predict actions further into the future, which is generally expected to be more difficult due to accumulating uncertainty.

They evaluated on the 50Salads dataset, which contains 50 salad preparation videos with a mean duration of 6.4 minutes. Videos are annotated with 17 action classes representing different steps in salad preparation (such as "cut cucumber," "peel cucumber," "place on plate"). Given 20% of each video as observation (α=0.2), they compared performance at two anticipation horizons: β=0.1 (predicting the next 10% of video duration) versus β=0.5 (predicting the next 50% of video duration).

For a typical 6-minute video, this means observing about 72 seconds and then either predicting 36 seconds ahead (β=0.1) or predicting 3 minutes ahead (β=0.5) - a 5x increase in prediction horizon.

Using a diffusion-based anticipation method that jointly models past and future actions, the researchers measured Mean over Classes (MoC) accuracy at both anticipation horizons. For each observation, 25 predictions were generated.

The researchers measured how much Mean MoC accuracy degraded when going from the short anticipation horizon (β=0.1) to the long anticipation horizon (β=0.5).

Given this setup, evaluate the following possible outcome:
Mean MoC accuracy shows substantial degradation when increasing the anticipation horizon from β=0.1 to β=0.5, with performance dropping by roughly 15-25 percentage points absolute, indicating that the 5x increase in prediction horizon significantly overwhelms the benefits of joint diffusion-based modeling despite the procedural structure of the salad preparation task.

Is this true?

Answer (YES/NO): YES